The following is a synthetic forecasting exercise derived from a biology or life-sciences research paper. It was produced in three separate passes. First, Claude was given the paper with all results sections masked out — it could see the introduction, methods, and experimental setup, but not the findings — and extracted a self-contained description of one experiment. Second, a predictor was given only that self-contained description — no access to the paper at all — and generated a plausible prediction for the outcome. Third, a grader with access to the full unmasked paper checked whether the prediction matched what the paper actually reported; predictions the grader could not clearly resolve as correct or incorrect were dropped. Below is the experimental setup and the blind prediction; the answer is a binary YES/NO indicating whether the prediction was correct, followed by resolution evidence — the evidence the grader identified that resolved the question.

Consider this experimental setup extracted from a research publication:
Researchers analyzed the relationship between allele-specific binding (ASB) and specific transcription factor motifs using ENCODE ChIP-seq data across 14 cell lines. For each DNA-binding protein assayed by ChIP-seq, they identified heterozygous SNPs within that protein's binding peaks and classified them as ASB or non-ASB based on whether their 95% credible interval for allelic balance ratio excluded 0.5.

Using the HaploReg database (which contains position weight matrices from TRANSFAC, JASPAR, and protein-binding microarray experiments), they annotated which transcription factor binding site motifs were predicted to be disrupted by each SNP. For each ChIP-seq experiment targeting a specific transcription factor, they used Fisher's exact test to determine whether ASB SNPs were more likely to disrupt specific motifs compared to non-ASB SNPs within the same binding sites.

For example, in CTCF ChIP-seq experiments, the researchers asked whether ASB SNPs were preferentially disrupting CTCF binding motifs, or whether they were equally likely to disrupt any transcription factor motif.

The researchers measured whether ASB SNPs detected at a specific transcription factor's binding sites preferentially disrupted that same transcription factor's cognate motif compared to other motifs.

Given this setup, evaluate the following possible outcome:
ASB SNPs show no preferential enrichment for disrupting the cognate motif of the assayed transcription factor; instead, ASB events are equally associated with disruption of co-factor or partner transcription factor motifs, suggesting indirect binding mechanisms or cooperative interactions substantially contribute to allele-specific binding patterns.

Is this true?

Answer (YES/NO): NO